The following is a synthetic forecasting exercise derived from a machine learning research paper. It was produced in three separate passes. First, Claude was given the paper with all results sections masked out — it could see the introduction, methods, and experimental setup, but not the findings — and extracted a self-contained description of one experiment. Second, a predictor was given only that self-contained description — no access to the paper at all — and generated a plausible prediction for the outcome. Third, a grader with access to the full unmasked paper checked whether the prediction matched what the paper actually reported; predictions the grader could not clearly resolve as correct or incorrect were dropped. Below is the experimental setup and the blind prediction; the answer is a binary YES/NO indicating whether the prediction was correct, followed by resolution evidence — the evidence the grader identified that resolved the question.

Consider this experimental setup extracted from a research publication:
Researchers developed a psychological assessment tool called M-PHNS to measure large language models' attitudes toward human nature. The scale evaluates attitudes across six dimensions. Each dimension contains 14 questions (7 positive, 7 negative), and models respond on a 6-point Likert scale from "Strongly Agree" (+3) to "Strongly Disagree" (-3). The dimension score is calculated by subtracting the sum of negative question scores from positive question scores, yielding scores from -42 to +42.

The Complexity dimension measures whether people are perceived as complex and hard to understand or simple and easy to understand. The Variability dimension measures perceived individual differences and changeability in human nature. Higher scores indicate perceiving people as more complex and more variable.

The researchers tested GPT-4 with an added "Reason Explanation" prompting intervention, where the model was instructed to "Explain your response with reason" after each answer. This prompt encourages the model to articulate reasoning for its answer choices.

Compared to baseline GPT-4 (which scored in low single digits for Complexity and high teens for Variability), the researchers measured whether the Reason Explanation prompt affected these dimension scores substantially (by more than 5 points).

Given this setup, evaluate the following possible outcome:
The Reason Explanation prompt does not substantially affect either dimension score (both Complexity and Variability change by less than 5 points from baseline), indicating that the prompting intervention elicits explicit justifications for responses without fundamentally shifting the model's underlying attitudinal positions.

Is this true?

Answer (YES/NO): NO